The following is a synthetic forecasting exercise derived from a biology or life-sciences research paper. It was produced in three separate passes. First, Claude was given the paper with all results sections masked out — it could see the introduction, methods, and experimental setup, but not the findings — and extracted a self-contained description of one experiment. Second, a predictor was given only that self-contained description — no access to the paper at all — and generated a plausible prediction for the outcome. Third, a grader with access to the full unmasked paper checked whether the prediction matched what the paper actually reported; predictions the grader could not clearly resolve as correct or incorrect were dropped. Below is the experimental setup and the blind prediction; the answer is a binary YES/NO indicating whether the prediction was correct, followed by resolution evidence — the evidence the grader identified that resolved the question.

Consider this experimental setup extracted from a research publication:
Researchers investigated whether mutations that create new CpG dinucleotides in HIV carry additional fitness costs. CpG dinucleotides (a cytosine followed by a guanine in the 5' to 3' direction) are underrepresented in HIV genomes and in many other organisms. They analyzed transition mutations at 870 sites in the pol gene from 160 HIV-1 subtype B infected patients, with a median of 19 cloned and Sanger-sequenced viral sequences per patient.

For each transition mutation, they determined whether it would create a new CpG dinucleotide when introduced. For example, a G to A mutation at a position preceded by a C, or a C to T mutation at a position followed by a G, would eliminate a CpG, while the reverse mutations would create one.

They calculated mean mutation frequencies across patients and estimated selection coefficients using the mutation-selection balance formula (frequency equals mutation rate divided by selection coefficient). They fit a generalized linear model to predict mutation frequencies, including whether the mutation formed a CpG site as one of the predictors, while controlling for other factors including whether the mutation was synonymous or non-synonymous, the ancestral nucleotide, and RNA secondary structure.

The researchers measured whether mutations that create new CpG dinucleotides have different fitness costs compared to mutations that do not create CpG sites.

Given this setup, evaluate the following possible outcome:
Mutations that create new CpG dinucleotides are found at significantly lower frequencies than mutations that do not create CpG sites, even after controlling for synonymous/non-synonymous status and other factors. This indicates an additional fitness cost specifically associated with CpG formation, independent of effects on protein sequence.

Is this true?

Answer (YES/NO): YES